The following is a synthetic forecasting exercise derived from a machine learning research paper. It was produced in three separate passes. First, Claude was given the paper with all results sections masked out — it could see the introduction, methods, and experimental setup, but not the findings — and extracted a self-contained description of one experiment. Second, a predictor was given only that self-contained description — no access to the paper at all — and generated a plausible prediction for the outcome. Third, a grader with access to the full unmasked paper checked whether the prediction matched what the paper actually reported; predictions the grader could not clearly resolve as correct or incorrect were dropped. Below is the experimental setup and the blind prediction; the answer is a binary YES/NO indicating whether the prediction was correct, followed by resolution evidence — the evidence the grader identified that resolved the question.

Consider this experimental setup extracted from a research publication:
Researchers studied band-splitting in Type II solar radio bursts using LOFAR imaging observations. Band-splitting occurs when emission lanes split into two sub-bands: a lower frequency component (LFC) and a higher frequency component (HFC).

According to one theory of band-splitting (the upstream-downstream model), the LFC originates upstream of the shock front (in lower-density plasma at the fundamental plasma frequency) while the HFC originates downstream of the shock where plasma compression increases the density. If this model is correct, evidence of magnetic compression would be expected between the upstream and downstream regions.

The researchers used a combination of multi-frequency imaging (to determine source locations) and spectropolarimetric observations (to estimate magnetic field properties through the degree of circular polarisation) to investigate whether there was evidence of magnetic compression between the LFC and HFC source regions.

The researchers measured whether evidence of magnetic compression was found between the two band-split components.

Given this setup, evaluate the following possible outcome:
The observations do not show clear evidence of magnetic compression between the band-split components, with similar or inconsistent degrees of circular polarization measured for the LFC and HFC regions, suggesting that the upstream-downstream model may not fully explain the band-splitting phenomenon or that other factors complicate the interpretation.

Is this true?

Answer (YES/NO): YES